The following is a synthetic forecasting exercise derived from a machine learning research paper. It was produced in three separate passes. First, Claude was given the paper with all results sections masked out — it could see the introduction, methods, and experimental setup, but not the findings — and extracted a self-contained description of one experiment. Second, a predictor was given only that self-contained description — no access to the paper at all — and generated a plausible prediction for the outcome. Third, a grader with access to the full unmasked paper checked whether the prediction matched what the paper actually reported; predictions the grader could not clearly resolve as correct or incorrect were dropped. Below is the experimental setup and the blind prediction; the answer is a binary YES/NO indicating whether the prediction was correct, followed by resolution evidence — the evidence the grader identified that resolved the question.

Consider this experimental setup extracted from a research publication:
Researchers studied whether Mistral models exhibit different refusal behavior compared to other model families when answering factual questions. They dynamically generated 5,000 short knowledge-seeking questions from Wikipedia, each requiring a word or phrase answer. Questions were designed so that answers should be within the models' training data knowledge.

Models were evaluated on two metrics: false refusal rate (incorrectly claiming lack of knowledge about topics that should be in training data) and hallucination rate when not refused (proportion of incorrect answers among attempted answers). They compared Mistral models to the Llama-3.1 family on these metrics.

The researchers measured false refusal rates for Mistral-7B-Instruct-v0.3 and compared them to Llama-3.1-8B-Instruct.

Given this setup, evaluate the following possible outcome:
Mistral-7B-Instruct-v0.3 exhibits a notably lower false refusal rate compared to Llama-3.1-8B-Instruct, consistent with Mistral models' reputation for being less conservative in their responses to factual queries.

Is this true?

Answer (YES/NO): YES